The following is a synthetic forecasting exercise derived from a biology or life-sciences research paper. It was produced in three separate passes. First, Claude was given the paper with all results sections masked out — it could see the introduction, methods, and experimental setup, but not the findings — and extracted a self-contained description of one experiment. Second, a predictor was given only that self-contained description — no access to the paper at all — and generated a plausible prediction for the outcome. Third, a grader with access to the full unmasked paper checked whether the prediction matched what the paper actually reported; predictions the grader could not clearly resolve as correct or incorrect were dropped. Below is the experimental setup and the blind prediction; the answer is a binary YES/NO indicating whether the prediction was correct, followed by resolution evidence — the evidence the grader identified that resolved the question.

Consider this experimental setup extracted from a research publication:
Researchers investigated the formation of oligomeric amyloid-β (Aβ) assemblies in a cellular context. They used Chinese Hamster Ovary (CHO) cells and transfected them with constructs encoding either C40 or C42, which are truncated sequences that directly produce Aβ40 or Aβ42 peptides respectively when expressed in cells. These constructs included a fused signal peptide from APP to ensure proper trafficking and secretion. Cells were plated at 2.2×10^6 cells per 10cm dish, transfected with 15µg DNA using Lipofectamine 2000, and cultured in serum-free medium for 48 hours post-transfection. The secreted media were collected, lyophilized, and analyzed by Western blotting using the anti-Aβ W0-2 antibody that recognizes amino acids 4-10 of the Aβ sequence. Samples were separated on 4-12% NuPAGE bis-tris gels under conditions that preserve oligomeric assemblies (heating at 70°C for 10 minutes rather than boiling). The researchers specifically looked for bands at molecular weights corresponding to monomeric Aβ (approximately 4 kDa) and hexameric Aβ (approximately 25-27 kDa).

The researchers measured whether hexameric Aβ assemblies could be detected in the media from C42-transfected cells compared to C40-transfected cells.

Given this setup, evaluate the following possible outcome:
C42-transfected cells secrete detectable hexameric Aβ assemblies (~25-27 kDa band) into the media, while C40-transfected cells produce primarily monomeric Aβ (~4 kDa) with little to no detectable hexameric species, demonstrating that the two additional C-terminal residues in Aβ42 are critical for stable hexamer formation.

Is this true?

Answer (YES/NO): NO